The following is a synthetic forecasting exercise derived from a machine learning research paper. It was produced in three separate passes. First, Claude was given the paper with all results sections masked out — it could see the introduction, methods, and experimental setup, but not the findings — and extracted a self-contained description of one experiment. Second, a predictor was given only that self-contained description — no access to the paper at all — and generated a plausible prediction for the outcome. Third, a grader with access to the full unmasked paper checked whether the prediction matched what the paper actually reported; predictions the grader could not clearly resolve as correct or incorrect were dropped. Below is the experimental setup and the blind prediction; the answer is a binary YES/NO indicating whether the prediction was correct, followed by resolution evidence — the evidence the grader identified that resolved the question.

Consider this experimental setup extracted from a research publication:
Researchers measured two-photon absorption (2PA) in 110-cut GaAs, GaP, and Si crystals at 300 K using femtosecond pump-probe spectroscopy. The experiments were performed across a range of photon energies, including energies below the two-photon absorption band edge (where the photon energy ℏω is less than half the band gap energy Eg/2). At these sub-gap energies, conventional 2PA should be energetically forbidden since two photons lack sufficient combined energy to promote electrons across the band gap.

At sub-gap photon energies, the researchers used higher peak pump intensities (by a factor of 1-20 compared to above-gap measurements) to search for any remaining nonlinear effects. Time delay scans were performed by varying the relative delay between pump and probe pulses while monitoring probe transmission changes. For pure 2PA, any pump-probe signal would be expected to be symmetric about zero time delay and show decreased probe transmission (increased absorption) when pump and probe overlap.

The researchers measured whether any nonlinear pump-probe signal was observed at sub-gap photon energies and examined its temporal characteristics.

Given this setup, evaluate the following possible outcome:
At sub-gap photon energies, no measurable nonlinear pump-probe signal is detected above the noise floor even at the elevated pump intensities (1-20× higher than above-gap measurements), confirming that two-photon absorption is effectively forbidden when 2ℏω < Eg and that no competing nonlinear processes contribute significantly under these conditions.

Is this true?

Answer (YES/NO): NO